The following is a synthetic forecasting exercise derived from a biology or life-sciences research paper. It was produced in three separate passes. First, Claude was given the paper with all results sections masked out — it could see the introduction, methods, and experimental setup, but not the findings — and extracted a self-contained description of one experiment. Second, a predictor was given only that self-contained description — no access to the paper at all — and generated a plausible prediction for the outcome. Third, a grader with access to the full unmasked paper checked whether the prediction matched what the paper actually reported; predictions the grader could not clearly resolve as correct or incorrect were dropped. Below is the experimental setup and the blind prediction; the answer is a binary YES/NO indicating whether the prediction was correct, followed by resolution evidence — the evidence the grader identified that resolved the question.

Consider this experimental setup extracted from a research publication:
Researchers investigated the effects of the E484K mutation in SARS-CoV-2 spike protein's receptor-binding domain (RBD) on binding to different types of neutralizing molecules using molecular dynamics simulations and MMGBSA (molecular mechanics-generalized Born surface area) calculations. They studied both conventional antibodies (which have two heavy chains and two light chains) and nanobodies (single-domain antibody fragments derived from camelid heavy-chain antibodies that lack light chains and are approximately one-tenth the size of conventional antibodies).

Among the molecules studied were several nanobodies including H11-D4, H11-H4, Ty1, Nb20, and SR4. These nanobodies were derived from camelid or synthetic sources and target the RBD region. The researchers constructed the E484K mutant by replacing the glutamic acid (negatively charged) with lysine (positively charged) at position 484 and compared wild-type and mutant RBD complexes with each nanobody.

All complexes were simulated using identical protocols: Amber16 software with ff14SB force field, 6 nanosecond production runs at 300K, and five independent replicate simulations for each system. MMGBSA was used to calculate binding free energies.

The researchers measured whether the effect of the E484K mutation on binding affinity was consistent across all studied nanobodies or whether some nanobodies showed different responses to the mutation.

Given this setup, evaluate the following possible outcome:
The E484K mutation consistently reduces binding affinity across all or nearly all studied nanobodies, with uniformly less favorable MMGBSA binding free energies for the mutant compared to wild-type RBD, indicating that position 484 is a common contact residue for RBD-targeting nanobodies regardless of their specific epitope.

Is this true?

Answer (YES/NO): NO